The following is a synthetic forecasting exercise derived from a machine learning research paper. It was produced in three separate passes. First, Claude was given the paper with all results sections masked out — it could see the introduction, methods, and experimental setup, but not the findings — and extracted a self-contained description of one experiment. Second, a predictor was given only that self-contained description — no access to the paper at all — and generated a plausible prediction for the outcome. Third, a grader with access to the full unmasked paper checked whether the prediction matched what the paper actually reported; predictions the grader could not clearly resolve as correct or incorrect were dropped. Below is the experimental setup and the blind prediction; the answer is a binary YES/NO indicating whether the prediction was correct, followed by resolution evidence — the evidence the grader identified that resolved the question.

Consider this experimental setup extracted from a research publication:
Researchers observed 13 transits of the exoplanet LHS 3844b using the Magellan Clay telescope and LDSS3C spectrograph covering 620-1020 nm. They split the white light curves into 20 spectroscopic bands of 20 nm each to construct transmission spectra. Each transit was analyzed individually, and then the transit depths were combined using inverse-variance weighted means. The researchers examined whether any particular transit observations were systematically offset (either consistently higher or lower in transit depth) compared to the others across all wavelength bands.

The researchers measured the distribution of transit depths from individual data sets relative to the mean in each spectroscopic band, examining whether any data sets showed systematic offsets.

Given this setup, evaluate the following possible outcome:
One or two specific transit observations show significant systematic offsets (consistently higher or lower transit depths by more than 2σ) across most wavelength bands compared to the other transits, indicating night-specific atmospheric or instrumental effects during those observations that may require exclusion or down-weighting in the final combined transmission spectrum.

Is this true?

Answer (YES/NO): NO